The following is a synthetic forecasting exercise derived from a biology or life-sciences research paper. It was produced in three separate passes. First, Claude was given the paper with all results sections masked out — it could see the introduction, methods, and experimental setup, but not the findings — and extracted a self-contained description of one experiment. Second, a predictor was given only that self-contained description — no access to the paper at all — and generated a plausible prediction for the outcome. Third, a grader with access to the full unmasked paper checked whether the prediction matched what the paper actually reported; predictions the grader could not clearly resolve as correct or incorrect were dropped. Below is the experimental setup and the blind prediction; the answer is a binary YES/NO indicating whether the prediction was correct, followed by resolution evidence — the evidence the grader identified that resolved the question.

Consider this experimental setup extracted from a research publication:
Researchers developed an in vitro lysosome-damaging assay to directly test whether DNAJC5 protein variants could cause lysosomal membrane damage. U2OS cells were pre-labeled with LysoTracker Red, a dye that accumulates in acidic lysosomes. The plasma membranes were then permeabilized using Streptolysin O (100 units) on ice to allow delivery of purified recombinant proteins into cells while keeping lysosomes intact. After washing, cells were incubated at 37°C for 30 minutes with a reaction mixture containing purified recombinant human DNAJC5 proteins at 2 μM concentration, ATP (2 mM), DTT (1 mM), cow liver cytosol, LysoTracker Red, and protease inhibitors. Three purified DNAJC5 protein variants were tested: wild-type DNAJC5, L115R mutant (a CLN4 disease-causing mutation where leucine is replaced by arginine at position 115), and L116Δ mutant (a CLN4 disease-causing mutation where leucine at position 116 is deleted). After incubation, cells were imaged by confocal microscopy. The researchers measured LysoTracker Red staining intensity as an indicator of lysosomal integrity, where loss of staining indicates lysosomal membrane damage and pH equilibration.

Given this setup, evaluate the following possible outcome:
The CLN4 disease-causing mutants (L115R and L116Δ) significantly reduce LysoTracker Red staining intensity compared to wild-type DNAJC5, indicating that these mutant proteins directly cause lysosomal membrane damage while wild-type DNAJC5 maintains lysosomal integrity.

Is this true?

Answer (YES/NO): YES